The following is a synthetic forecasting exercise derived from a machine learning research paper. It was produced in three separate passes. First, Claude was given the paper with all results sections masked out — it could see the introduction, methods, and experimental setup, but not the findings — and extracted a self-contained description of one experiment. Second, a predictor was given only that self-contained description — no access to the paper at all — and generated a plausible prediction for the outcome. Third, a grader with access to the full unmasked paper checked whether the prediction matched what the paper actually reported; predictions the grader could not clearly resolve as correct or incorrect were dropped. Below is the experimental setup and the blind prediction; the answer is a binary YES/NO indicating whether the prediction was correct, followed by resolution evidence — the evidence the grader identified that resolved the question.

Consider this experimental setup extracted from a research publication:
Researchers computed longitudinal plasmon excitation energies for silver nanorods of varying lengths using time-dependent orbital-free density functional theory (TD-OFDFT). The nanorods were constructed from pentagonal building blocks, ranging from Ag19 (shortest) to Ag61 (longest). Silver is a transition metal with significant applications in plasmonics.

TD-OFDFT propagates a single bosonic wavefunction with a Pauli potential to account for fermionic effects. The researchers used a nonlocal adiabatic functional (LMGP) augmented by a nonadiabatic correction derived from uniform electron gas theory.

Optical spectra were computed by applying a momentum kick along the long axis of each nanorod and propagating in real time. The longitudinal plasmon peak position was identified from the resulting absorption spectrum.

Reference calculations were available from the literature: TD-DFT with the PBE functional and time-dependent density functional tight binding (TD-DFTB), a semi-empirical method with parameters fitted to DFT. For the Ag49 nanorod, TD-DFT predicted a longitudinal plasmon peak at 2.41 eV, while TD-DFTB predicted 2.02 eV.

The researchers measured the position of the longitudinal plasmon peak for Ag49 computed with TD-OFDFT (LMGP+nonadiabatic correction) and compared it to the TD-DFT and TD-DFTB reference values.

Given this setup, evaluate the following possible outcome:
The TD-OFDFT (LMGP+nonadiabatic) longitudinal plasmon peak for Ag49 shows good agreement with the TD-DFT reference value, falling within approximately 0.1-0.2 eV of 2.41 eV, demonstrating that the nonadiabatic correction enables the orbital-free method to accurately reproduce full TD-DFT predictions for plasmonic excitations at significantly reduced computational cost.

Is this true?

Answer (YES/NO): NO